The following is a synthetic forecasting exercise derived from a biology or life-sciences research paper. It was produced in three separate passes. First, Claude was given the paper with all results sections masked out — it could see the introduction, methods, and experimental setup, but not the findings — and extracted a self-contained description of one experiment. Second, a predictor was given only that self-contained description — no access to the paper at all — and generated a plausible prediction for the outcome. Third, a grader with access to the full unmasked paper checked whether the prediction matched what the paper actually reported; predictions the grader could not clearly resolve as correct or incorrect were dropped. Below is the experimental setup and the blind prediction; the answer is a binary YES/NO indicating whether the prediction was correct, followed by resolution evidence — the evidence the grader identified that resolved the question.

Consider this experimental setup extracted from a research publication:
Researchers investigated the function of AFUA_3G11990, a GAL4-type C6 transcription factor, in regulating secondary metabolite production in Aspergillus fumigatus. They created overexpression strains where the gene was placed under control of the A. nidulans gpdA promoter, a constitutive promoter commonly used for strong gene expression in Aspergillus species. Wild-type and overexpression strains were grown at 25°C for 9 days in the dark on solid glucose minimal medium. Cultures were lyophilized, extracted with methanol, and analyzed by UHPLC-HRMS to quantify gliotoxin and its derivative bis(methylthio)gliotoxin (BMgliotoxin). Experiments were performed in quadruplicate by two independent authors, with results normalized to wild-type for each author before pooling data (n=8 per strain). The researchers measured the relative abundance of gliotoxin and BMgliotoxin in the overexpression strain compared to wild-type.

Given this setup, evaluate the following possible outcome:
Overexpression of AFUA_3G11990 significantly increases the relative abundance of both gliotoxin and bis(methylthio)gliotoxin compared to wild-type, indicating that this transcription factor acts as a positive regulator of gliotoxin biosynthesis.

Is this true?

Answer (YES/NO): NO